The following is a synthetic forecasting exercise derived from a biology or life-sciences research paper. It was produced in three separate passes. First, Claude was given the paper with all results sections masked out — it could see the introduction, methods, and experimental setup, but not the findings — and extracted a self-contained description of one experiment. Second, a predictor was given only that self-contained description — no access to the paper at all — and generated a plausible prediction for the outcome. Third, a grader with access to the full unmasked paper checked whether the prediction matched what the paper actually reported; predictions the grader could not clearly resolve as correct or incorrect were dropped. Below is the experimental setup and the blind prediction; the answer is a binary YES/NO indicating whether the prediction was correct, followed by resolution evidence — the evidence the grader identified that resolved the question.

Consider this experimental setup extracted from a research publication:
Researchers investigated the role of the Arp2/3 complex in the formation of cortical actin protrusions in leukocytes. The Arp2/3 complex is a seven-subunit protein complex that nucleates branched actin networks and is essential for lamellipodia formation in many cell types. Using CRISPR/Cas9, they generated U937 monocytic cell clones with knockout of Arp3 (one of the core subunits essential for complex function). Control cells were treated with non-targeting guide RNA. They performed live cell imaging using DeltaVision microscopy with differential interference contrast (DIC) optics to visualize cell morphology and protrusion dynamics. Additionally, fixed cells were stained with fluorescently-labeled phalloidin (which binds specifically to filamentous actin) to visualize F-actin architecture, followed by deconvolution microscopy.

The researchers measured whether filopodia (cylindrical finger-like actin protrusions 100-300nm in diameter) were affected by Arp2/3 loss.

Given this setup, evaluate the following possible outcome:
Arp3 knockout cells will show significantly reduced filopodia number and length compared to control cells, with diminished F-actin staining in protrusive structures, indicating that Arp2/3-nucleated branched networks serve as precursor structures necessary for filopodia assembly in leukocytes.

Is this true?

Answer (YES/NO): YES